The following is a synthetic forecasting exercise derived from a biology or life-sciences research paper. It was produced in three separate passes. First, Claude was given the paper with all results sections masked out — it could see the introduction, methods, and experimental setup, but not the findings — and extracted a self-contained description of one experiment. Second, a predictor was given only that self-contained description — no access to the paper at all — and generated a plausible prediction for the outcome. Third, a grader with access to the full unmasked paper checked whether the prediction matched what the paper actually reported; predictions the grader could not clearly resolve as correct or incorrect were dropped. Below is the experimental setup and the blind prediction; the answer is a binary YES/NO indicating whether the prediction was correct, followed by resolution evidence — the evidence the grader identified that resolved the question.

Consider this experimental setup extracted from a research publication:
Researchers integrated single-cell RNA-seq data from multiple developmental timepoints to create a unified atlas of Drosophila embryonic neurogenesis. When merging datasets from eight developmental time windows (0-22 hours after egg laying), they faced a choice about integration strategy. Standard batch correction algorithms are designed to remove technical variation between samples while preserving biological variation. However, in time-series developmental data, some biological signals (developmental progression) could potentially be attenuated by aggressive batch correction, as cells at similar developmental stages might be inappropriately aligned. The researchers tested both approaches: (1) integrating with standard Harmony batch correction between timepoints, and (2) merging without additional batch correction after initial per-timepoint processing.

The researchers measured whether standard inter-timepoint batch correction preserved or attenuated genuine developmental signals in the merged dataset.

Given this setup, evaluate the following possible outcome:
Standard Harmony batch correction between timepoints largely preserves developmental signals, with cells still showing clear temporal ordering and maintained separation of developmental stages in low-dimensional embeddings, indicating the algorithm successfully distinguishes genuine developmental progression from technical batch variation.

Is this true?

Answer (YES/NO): NO